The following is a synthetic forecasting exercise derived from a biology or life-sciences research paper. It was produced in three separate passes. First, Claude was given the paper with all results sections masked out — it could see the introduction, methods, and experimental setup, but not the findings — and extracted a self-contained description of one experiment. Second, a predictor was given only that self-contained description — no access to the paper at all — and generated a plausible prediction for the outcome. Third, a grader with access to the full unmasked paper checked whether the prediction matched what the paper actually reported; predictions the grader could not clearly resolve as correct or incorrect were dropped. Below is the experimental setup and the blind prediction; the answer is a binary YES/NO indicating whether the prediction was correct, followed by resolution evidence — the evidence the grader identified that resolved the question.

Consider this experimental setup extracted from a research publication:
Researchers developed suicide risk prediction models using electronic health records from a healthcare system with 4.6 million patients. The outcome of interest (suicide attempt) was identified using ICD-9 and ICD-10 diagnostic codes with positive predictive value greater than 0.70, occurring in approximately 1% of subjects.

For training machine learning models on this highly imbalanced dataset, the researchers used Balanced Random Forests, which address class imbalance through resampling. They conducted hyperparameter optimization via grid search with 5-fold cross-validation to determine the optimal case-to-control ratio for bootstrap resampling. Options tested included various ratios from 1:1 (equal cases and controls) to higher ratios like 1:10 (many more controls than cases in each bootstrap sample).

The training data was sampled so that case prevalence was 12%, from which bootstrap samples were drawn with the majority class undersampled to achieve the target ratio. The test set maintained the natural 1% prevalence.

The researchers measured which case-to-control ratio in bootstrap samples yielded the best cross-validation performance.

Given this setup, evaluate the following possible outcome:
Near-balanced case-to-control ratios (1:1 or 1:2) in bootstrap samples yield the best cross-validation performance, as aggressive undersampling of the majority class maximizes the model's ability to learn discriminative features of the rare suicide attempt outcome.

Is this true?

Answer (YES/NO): NO